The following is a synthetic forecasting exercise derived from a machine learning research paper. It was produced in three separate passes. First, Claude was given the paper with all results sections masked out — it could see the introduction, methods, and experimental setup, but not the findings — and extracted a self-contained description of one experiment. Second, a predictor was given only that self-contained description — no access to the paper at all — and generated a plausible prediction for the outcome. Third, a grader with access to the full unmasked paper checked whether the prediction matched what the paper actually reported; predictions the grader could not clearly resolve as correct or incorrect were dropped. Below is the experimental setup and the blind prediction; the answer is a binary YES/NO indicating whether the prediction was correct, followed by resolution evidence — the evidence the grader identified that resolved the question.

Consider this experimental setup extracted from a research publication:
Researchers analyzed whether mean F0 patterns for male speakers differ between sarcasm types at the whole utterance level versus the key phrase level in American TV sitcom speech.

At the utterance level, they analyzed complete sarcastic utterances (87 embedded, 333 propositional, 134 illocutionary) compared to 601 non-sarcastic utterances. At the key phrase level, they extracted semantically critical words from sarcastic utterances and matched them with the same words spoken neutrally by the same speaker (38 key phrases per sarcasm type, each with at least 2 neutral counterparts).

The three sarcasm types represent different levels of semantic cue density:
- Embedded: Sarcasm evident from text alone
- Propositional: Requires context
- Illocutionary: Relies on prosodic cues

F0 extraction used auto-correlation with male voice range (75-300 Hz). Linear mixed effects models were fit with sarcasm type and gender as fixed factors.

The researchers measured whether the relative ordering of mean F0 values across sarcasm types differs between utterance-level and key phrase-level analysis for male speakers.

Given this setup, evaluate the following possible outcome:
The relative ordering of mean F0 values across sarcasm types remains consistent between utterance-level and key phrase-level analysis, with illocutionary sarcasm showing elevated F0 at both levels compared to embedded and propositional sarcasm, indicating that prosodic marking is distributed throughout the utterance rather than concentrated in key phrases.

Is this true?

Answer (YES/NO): NO